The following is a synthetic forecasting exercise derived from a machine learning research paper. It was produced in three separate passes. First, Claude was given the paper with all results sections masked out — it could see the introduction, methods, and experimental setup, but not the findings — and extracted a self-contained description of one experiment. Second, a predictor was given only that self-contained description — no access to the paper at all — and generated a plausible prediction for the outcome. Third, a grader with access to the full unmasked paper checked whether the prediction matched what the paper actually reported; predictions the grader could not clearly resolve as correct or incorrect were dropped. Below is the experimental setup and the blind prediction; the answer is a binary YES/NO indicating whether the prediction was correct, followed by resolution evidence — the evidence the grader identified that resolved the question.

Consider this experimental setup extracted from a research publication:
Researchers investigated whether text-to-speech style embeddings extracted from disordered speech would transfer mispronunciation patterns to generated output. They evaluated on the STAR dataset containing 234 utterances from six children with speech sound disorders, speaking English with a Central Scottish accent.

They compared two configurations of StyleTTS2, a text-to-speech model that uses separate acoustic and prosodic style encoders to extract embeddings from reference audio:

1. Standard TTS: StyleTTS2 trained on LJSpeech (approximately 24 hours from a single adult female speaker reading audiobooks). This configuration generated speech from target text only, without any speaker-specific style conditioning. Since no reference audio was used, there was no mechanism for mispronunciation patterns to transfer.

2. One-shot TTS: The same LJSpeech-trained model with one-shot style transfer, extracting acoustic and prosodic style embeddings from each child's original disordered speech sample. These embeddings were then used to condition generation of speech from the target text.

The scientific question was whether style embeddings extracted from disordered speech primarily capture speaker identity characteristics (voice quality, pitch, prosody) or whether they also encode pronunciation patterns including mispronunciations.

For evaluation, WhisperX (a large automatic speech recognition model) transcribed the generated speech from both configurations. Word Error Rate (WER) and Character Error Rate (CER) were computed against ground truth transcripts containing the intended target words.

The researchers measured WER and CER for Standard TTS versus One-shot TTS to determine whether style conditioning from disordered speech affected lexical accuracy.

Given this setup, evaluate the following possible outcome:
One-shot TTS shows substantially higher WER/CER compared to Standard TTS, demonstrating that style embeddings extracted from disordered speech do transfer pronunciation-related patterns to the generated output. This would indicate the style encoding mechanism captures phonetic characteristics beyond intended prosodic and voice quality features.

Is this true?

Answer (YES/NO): YES